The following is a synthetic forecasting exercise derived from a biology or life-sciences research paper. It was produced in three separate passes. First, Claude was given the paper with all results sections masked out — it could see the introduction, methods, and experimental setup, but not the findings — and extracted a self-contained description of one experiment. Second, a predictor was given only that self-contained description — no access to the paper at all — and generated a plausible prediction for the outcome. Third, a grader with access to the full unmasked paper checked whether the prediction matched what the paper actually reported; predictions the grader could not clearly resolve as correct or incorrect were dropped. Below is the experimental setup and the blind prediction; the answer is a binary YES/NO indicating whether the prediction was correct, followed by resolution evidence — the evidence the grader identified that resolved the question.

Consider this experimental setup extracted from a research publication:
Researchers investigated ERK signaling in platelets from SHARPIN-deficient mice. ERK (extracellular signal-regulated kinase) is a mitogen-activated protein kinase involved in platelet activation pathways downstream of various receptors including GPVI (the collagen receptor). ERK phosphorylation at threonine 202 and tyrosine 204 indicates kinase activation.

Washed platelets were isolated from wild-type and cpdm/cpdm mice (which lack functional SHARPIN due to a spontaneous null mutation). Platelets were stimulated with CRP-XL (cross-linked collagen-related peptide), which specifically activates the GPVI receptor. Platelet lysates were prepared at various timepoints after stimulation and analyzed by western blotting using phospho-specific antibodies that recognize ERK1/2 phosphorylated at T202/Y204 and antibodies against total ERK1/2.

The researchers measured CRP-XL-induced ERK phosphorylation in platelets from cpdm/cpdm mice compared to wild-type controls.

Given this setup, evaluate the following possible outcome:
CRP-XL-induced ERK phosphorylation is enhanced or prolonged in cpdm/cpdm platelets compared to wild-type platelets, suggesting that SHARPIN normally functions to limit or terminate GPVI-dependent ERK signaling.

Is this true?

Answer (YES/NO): NO